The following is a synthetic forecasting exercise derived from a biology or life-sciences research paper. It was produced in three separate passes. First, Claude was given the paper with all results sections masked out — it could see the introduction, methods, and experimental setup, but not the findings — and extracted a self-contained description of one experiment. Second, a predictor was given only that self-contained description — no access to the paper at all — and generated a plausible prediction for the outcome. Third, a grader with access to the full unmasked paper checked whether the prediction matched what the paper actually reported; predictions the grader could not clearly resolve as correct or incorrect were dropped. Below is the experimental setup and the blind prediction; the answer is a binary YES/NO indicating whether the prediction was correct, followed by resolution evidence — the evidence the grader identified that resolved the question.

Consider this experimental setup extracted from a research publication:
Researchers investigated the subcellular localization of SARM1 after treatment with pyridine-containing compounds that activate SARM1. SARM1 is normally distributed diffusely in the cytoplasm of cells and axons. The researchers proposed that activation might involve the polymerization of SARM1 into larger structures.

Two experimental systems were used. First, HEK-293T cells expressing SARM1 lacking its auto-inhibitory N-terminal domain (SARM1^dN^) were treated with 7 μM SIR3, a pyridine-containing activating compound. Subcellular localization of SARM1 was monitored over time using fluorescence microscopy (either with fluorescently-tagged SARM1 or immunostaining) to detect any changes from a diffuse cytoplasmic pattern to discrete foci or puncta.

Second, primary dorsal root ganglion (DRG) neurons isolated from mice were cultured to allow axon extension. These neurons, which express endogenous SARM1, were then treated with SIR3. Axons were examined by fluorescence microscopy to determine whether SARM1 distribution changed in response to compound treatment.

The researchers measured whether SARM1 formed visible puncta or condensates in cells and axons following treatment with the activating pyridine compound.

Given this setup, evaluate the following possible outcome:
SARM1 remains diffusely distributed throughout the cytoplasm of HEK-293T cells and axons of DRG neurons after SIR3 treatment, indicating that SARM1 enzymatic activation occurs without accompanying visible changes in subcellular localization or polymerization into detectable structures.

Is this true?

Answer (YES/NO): NO